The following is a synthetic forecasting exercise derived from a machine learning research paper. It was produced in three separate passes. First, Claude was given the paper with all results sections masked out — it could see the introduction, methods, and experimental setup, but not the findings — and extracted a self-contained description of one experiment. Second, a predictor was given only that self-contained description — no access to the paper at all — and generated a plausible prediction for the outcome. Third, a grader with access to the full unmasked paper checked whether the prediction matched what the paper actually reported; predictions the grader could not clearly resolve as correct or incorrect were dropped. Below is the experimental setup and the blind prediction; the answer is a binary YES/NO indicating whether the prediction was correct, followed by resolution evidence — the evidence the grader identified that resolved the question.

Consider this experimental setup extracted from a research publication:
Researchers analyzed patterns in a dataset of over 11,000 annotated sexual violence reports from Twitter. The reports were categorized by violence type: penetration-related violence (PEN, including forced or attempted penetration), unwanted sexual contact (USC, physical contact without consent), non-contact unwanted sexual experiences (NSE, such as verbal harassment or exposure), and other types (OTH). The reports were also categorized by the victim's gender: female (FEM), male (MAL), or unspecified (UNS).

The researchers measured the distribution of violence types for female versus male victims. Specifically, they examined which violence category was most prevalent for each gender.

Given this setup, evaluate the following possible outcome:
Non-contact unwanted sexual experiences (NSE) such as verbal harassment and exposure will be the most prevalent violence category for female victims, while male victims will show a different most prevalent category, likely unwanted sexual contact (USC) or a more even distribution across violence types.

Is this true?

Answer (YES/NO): NO